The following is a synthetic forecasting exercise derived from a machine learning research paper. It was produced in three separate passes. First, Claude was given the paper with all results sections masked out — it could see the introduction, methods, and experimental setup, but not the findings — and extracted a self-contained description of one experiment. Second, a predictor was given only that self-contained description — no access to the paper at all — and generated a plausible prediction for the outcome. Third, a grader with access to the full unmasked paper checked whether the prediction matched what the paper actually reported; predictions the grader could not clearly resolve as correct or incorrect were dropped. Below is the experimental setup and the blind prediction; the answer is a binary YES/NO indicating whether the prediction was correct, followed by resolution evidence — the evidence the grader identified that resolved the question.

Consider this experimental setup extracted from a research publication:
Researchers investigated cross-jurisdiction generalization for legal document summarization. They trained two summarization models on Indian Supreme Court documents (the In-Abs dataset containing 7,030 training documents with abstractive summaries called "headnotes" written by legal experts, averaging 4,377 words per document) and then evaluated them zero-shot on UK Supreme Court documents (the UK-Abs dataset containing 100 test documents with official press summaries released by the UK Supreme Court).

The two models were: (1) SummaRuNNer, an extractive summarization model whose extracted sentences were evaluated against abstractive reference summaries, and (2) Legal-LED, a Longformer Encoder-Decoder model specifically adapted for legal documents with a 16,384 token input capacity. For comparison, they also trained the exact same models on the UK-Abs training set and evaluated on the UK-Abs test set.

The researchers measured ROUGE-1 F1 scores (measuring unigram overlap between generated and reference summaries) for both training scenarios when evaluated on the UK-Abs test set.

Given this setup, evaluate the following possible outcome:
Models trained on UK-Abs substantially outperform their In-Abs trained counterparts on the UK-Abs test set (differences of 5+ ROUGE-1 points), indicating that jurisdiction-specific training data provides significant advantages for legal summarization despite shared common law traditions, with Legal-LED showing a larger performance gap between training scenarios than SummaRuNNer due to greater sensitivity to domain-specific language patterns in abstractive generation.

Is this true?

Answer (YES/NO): NO